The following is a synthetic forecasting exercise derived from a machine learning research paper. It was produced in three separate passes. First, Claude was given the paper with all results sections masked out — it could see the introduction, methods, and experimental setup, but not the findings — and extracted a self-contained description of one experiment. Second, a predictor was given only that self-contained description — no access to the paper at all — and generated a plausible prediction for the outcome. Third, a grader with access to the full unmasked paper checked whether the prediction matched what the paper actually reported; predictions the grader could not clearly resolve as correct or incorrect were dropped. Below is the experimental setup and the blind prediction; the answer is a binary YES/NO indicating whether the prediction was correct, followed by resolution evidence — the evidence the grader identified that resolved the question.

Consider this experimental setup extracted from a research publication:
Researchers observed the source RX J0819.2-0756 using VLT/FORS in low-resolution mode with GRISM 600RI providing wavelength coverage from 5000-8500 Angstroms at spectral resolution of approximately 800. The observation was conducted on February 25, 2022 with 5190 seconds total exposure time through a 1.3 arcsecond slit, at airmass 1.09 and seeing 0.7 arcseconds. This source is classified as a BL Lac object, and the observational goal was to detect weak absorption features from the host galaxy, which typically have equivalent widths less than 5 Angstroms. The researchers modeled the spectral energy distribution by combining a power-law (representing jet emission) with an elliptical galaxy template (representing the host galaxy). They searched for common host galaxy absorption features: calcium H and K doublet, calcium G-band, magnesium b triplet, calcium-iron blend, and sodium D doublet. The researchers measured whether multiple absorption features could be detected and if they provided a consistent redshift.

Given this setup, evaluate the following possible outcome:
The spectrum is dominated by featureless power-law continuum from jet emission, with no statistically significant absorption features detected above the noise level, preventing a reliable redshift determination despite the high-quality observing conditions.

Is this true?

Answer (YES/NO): NO